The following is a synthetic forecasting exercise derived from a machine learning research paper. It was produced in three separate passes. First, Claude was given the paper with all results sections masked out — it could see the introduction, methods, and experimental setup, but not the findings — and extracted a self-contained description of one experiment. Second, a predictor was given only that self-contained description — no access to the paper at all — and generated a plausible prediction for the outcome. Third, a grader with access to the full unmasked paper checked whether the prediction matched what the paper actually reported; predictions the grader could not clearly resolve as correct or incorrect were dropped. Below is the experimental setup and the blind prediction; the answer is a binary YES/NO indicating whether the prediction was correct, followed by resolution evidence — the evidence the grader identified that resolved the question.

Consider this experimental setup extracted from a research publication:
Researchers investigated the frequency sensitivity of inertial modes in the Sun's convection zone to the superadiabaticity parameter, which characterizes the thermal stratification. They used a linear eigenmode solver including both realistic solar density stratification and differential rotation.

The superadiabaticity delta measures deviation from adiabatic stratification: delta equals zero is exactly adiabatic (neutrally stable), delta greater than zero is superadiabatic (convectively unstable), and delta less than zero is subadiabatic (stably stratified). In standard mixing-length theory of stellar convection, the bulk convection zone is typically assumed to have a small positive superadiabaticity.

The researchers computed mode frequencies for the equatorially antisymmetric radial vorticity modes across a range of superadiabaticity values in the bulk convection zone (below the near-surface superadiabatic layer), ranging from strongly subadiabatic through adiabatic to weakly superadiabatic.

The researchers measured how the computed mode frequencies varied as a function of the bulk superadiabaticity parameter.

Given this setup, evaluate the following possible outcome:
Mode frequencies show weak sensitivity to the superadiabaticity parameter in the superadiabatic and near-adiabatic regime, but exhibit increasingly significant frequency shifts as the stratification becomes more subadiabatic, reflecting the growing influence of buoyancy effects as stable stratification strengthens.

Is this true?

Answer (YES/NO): NO